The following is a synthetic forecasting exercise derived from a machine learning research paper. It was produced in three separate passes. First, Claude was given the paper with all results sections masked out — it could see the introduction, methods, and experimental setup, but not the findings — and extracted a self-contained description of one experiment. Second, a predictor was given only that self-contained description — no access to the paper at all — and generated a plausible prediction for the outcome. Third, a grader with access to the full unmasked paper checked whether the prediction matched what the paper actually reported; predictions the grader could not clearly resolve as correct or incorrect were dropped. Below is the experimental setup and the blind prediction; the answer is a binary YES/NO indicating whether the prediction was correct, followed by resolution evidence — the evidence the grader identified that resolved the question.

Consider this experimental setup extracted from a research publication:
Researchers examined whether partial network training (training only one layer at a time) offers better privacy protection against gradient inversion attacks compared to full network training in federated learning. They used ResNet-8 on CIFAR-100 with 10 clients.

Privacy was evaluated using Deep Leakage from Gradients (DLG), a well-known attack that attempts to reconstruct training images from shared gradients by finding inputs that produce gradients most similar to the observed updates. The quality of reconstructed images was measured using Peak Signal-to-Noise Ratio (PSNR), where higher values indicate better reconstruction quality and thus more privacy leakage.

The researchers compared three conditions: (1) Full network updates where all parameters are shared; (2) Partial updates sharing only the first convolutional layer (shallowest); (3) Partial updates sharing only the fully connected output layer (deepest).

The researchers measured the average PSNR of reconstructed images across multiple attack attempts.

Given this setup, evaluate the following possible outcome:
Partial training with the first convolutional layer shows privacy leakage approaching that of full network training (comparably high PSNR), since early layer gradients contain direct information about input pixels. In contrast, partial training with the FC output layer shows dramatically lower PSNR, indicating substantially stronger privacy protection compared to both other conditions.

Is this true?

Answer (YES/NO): NO